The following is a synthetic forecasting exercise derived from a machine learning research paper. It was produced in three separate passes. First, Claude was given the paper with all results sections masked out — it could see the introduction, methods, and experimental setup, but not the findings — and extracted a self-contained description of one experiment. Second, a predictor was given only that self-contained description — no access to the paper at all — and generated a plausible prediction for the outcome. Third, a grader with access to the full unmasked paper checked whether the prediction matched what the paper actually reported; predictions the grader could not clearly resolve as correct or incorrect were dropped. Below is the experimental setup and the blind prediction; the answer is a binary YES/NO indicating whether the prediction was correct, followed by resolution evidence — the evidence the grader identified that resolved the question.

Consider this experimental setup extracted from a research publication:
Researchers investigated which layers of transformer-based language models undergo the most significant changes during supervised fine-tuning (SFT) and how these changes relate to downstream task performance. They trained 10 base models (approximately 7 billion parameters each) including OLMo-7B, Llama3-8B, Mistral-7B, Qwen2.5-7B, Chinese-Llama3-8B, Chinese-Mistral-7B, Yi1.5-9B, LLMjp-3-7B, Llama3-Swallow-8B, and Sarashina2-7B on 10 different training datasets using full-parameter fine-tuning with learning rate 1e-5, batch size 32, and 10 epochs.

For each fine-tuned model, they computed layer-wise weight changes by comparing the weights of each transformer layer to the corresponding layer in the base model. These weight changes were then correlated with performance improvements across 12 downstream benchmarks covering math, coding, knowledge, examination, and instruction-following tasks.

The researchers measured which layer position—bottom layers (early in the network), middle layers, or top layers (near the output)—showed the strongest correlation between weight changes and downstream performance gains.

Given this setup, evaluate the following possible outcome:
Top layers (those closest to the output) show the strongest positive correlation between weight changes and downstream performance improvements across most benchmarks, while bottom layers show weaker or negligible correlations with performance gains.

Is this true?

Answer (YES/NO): NO